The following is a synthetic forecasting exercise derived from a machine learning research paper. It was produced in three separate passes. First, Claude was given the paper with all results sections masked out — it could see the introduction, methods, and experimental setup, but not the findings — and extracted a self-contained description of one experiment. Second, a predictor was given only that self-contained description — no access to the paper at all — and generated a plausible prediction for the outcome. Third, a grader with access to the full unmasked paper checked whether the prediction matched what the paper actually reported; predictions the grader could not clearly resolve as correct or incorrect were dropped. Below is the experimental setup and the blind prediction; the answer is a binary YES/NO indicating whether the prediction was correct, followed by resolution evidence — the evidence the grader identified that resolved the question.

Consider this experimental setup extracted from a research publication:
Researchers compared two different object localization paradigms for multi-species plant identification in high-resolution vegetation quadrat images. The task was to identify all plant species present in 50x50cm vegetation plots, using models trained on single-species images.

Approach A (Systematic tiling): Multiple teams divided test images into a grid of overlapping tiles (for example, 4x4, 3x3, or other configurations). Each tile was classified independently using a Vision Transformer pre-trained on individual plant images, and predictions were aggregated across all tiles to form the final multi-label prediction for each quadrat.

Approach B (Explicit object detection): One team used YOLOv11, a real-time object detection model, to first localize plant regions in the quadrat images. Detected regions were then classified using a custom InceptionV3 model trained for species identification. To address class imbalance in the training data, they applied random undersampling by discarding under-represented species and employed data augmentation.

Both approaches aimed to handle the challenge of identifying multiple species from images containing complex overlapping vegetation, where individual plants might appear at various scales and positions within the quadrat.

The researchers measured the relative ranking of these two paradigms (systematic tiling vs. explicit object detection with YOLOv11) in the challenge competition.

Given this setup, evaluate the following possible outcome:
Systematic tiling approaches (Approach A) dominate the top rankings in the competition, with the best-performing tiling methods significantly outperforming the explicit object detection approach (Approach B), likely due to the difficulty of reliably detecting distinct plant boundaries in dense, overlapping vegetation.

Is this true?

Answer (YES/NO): YES